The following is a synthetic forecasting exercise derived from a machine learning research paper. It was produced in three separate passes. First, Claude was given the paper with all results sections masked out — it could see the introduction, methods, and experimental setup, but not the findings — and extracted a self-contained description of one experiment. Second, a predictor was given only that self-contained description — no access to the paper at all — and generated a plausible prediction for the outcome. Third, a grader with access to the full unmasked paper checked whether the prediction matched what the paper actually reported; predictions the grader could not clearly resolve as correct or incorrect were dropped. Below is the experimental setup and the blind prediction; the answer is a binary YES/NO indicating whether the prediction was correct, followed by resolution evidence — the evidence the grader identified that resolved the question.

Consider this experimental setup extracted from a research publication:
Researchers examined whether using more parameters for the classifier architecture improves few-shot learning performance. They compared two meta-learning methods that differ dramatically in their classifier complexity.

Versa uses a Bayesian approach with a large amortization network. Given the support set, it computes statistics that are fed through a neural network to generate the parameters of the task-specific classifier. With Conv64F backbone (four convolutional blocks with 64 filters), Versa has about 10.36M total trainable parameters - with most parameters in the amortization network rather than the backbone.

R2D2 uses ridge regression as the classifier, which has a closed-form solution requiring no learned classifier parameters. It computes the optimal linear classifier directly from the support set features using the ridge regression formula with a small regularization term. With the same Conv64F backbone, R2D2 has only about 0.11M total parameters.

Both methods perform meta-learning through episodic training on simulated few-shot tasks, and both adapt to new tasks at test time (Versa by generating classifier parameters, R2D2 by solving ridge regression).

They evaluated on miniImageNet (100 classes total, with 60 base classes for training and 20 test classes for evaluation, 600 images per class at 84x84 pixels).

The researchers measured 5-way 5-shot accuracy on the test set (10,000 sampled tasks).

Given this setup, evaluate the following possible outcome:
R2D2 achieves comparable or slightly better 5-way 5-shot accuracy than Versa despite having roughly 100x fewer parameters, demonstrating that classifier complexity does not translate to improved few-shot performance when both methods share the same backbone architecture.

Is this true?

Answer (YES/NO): YES